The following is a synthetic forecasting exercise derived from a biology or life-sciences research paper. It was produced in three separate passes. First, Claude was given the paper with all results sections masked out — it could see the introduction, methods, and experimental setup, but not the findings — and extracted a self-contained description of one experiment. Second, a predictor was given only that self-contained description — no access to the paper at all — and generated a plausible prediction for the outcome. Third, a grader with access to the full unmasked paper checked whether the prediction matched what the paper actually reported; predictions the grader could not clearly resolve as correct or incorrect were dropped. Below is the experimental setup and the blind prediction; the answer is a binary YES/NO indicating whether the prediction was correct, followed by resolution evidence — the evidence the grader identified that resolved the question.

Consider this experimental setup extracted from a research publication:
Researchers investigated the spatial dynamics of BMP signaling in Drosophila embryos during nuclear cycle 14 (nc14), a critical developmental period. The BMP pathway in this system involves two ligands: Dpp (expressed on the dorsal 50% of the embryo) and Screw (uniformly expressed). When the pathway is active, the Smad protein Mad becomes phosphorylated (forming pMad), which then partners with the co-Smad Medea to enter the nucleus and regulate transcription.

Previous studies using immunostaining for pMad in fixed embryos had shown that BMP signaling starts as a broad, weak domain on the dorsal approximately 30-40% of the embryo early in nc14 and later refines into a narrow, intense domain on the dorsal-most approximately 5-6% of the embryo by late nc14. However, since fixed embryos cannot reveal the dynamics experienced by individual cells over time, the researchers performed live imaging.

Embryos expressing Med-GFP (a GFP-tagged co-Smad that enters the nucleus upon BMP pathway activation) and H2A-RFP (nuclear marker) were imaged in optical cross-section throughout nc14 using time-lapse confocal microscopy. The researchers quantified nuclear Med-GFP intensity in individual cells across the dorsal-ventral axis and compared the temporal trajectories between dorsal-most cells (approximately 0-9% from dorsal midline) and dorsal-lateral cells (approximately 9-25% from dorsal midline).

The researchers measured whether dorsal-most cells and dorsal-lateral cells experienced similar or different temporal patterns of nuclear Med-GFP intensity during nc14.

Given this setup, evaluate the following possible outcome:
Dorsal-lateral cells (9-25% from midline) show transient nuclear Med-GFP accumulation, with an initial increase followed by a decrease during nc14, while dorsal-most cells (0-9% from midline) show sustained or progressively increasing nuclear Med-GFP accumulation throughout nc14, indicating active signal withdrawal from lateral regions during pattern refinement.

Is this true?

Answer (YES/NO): YES